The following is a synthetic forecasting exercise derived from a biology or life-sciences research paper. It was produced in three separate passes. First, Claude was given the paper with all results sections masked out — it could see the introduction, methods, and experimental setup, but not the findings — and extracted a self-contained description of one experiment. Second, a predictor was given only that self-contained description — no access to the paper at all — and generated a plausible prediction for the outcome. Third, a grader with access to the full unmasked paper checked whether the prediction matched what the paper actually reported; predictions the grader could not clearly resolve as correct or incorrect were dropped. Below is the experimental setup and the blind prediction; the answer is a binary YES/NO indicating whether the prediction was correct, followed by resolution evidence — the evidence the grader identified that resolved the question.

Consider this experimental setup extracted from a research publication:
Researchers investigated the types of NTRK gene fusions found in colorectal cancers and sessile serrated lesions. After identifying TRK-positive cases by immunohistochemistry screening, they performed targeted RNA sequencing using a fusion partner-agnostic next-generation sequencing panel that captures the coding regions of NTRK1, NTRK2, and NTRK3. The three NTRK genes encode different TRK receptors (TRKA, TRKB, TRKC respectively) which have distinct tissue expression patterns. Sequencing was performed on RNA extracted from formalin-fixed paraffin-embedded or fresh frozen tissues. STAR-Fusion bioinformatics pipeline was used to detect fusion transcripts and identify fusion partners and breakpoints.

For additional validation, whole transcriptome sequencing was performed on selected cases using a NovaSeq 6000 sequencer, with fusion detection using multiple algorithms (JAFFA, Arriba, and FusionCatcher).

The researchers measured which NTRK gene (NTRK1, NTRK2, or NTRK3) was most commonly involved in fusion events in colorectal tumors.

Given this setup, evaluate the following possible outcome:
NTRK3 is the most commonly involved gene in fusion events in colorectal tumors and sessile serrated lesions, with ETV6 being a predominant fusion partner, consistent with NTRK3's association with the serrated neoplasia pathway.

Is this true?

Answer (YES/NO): NO